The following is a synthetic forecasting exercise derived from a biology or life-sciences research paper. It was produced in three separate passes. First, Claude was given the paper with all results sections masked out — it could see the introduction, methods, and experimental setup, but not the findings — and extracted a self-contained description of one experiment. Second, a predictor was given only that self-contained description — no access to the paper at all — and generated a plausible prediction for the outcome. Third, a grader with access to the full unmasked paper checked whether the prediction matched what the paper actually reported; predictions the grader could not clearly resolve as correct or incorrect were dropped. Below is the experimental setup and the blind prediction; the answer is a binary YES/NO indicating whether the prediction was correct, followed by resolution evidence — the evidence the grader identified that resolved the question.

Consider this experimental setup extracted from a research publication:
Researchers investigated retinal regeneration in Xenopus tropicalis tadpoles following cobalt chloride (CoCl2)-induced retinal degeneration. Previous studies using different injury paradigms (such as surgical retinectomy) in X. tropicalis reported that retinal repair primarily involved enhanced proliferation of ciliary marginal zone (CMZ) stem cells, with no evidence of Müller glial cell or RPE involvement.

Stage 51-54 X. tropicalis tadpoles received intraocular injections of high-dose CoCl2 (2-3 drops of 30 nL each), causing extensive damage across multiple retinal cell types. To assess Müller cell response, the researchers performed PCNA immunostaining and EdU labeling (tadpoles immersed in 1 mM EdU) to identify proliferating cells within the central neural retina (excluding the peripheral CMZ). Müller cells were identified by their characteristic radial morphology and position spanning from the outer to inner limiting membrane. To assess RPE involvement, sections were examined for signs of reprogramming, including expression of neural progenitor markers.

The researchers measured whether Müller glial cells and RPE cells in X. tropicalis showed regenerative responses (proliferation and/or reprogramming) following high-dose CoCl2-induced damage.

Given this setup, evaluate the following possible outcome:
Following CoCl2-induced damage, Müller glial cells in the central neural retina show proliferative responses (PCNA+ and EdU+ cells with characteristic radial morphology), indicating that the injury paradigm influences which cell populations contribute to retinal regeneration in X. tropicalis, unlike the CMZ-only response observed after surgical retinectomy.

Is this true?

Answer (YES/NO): YES